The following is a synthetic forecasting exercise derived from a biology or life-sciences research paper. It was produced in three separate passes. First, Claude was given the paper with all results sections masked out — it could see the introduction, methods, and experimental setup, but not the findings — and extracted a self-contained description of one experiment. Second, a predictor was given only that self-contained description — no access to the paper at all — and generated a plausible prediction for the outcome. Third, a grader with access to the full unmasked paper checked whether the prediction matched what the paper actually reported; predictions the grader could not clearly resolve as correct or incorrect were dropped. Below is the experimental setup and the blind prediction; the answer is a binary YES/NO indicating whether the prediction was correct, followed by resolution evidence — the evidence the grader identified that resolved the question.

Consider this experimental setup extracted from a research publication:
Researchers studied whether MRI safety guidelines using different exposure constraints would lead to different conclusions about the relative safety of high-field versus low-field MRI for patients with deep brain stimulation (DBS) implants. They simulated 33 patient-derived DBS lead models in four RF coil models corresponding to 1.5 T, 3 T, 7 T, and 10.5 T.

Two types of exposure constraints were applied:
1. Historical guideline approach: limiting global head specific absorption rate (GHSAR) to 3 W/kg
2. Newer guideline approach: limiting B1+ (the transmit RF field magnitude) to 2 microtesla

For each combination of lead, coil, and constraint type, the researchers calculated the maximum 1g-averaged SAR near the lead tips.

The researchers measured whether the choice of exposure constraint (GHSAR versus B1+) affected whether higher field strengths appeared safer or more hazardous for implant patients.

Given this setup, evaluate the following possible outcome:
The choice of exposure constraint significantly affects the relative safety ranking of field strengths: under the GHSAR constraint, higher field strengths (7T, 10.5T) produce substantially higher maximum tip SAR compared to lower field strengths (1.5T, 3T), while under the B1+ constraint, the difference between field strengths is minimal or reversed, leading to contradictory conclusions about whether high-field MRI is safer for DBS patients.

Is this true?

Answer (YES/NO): NO